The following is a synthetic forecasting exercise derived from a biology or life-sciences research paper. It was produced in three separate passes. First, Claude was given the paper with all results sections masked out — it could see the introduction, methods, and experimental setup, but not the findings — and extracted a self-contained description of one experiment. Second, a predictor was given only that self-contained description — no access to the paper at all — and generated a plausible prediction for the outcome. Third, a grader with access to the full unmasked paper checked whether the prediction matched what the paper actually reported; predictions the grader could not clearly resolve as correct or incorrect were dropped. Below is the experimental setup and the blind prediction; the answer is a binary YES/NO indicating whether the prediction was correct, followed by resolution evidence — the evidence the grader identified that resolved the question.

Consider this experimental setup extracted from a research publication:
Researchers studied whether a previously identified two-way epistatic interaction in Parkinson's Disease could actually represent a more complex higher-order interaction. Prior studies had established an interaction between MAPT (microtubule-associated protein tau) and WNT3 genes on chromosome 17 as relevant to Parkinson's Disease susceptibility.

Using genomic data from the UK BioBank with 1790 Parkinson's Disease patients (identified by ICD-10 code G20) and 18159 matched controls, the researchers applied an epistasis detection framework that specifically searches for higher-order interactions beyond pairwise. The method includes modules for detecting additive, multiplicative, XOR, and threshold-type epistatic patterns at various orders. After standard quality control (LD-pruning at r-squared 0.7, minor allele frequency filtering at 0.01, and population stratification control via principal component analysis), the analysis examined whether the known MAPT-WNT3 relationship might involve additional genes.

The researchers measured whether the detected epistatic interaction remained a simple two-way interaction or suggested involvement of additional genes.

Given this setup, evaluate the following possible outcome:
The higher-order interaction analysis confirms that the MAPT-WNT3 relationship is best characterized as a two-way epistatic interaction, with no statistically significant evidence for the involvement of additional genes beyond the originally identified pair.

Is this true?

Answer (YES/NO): NO